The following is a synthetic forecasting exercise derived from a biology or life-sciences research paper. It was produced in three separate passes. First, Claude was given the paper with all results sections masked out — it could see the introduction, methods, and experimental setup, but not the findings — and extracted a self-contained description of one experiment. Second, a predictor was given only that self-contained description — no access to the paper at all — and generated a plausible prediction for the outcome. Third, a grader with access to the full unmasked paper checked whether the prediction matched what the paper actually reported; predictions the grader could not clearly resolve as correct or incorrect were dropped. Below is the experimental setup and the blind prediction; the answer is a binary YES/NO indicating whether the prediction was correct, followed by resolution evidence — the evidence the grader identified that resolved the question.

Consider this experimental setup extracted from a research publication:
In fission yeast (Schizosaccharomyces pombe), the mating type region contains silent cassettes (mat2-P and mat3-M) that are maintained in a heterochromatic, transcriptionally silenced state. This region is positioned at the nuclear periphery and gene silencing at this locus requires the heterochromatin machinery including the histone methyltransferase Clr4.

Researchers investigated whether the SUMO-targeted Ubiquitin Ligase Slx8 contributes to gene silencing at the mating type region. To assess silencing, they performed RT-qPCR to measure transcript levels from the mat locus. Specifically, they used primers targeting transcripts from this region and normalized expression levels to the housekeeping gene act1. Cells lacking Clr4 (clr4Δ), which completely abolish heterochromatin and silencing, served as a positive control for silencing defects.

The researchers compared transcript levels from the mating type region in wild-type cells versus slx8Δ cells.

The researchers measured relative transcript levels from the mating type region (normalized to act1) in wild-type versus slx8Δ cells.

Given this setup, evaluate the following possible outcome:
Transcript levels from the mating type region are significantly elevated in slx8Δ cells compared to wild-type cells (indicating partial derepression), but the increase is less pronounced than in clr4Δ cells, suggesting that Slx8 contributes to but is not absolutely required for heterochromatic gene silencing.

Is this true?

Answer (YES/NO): YES